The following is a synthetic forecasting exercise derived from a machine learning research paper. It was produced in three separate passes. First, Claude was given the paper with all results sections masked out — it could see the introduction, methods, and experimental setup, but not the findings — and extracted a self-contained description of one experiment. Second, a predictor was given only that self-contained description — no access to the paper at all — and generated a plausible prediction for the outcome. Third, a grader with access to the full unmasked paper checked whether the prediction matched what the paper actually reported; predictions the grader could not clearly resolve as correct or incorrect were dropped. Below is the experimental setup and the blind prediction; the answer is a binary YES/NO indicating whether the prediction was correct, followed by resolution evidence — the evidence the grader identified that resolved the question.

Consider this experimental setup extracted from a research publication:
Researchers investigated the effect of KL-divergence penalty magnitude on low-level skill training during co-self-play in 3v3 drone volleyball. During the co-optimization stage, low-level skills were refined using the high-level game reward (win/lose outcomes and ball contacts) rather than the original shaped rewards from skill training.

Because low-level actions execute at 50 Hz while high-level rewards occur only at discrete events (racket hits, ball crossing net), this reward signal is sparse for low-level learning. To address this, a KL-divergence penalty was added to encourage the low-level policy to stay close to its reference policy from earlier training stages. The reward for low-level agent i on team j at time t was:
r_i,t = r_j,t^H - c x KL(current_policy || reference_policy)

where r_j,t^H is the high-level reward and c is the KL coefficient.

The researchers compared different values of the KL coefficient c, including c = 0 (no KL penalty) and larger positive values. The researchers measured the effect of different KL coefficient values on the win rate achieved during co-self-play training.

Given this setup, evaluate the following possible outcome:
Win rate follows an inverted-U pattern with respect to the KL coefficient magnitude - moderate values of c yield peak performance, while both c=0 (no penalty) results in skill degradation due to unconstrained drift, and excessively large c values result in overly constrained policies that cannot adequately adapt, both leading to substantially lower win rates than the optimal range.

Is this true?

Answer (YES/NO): NO